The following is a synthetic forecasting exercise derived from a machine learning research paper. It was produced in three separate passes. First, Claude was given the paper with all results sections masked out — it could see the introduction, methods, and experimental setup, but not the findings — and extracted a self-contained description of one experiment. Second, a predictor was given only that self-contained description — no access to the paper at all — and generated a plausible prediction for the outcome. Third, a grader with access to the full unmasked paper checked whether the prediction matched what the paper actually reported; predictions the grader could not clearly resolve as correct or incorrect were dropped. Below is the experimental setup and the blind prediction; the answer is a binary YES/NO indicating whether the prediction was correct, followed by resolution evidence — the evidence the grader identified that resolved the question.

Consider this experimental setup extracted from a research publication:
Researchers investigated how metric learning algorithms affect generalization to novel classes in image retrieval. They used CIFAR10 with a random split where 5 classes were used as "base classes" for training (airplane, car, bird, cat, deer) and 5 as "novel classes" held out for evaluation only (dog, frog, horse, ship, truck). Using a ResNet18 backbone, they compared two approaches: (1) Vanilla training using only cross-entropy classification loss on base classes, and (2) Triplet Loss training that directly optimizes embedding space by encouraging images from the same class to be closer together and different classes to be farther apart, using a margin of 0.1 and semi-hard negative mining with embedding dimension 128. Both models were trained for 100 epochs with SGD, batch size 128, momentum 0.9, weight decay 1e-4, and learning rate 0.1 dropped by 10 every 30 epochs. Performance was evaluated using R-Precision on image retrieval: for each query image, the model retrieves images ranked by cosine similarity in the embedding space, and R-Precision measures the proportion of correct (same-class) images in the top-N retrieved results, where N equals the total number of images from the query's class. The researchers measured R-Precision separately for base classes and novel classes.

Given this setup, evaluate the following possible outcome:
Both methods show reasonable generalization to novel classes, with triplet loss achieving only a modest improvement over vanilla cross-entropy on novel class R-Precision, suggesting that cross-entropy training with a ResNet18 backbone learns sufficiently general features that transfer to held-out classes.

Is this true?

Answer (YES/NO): NO